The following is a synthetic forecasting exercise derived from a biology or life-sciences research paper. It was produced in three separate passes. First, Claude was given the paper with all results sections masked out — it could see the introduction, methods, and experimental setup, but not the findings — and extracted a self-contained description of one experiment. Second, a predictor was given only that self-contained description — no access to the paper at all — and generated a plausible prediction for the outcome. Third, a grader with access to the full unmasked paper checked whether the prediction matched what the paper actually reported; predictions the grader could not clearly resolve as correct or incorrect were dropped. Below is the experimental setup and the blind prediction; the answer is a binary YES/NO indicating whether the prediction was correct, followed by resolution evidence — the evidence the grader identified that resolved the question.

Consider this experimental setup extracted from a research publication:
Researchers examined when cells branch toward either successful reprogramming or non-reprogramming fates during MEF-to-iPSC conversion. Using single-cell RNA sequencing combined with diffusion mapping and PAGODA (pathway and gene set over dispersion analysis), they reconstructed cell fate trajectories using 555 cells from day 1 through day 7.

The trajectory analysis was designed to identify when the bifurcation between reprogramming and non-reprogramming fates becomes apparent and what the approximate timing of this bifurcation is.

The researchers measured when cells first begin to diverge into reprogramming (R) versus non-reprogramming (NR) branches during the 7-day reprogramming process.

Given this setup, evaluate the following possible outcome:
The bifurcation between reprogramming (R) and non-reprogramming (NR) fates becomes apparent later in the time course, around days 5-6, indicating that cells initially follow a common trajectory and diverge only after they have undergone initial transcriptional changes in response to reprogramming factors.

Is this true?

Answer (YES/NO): NO